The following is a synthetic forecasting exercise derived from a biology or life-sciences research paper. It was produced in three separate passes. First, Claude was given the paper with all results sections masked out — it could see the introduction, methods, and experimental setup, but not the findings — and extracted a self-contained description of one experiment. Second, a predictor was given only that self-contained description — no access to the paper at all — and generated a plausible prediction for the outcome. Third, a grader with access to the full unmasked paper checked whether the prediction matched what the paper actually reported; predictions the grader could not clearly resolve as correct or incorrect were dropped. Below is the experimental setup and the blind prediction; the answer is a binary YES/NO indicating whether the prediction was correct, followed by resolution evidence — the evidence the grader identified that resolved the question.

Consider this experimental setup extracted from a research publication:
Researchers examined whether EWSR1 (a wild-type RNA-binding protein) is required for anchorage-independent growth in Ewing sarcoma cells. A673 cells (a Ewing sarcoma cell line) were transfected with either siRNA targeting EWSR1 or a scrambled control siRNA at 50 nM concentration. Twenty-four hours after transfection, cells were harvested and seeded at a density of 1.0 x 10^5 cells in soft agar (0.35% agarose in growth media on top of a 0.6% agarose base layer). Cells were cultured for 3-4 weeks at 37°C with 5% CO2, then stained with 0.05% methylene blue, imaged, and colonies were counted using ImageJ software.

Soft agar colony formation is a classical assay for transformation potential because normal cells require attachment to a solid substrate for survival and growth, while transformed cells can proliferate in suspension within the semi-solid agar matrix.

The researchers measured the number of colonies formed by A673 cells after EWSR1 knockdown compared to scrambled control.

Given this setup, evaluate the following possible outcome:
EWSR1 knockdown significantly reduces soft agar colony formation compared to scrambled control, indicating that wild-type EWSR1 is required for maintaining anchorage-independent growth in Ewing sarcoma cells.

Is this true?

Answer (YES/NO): YES